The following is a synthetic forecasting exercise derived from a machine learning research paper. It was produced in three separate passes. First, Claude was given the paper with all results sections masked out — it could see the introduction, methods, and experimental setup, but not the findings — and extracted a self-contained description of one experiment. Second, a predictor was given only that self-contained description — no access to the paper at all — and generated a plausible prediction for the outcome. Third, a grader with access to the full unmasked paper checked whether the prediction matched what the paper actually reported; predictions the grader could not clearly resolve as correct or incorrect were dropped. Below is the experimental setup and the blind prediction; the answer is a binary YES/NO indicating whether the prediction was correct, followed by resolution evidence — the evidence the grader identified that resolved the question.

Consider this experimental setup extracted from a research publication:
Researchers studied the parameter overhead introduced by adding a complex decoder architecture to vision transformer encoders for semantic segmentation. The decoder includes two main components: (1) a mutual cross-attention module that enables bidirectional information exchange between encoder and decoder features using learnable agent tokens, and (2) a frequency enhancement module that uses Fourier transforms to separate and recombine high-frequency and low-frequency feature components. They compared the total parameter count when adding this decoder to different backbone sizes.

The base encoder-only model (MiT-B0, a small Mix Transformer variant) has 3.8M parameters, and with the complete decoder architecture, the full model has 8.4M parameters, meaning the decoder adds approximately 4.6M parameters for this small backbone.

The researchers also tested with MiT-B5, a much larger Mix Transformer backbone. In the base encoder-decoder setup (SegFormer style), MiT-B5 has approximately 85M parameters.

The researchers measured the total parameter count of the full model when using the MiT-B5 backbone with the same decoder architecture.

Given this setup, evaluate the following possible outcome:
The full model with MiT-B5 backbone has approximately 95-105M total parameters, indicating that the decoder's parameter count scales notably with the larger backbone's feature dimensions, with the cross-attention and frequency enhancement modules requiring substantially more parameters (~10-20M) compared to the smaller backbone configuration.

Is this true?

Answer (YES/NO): YES